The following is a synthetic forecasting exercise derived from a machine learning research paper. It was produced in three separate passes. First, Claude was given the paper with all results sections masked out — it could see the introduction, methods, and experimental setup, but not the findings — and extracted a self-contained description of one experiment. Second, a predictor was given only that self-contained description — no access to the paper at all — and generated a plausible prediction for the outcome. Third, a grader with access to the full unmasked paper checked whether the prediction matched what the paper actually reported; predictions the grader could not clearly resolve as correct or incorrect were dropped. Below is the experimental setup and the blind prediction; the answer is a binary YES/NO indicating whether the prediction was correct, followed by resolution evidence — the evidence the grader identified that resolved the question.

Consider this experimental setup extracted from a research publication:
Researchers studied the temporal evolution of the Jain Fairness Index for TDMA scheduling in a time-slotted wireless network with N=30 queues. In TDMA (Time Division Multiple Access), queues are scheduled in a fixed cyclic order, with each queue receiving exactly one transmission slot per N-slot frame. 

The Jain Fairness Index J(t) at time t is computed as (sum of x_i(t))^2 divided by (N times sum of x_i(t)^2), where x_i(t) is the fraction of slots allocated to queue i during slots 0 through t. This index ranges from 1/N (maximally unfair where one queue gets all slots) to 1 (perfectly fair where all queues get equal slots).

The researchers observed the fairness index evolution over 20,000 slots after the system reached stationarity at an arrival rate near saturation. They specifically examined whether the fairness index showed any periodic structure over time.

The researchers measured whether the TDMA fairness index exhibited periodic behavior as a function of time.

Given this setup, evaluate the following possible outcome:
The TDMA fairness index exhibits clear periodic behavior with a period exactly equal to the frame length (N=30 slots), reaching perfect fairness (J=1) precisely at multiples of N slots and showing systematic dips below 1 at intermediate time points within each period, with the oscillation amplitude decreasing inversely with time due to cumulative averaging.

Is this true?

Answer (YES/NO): NO